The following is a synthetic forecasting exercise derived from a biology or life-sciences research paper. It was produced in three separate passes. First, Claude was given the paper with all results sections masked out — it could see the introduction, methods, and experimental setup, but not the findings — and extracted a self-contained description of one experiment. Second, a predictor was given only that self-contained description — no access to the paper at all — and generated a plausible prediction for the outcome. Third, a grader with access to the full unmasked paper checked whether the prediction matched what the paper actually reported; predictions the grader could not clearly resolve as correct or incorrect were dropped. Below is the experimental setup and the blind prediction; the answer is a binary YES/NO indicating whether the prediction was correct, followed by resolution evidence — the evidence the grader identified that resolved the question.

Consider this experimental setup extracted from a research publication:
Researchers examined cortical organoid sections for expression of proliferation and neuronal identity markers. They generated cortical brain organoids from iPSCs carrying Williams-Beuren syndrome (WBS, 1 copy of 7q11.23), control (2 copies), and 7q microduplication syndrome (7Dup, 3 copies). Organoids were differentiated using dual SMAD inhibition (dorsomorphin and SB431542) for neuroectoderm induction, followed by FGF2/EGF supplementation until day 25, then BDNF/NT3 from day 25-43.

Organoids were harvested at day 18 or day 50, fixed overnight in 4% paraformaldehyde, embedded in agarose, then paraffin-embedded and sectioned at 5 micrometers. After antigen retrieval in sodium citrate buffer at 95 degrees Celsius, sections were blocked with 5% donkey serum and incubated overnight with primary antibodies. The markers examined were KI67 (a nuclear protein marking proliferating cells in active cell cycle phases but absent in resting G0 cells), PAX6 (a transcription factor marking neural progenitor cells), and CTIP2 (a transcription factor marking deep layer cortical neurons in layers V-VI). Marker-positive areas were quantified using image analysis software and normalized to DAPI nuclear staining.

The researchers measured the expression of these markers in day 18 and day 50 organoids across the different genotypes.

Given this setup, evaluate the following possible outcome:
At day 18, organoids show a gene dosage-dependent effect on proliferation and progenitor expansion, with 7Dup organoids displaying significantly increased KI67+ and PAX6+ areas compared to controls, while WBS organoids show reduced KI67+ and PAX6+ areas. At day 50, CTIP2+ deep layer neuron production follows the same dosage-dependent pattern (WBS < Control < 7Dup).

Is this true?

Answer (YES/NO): NO